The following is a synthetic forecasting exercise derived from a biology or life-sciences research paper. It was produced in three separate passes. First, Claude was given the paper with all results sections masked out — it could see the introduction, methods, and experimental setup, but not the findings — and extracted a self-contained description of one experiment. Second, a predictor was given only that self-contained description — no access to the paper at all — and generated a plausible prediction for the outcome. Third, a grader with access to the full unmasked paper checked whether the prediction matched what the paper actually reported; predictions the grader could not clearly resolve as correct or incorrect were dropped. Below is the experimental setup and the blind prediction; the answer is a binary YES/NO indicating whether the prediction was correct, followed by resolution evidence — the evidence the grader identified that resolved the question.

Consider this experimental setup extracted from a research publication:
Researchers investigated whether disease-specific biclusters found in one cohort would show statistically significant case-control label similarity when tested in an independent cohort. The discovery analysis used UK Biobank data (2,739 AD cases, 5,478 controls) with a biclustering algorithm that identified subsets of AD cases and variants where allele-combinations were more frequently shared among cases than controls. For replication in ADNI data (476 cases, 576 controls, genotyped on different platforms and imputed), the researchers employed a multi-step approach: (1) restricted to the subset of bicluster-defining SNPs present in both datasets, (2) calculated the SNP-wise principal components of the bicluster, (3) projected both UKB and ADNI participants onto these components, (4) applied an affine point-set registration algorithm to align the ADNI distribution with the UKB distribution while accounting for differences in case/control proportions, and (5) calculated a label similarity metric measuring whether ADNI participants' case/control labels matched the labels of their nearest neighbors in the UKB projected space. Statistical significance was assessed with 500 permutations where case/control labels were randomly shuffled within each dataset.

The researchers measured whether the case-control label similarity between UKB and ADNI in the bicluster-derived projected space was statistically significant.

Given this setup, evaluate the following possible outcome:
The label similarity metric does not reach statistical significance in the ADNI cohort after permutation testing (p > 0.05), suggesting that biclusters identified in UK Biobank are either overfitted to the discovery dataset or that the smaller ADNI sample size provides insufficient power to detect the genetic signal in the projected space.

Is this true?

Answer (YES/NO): NO